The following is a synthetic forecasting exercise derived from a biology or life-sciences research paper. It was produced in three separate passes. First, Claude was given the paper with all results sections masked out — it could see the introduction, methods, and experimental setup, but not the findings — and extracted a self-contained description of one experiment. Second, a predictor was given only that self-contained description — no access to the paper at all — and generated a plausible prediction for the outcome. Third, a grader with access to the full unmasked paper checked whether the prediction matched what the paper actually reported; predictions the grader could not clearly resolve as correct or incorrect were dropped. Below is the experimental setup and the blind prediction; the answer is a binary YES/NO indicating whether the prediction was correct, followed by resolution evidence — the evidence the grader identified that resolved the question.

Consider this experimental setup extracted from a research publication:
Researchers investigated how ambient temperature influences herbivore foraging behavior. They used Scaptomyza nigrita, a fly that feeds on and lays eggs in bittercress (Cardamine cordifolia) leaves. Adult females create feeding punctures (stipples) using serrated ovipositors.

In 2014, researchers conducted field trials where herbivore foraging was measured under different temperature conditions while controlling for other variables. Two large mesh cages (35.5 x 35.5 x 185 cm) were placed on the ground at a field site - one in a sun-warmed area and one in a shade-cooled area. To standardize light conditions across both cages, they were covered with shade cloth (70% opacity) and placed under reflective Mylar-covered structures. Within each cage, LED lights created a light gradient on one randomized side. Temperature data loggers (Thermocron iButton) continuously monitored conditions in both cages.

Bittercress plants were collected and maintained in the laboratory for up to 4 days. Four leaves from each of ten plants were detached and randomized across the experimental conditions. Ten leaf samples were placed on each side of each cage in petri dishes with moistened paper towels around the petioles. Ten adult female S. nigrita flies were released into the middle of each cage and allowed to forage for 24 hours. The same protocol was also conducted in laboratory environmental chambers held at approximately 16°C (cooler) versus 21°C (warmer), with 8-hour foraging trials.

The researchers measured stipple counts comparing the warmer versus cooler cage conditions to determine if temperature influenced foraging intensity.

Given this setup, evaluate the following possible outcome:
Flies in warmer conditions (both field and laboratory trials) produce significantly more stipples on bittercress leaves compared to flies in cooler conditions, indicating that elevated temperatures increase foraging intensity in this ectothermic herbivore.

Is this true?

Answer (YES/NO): NO